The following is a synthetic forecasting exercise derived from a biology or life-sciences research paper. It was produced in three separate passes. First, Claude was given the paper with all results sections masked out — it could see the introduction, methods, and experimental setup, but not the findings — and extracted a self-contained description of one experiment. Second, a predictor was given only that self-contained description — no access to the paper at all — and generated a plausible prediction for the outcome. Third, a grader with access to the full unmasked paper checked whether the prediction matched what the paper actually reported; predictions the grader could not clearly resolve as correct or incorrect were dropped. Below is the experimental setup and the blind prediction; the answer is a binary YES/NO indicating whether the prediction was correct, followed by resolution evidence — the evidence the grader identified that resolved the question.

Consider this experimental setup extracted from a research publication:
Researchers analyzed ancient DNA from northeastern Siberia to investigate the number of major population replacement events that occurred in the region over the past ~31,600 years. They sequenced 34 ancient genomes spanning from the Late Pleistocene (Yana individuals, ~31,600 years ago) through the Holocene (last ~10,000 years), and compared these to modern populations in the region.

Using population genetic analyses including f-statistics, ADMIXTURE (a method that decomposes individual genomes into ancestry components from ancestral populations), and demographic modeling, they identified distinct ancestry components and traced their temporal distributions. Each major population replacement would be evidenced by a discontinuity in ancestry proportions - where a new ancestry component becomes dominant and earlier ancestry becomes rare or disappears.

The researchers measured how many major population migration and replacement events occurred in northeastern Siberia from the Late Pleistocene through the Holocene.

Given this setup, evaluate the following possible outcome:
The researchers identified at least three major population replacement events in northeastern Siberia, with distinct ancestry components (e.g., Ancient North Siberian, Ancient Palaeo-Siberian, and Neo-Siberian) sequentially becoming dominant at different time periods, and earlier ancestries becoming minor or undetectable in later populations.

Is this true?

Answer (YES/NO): NO